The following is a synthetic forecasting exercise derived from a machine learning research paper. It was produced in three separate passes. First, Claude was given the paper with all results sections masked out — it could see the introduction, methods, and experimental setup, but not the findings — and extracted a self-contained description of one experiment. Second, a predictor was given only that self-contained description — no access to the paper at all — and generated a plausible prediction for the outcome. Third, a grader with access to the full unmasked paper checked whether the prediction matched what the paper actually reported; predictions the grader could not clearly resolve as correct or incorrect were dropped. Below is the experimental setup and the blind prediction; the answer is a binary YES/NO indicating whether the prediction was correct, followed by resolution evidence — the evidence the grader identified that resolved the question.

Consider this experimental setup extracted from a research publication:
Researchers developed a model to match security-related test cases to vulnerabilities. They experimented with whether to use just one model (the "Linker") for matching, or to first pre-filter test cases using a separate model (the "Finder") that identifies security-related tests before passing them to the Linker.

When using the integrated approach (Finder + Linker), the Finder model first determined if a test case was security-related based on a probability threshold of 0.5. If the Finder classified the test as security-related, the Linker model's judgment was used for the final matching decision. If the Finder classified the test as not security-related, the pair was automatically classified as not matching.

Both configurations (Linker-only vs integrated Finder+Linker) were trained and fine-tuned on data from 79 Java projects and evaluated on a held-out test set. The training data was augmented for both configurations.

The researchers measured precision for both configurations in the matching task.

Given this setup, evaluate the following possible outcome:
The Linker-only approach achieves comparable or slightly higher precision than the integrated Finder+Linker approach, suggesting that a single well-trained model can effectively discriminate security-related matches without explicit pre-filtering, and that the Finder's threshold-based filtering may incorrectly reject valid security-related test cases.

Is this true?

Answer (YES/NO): NO